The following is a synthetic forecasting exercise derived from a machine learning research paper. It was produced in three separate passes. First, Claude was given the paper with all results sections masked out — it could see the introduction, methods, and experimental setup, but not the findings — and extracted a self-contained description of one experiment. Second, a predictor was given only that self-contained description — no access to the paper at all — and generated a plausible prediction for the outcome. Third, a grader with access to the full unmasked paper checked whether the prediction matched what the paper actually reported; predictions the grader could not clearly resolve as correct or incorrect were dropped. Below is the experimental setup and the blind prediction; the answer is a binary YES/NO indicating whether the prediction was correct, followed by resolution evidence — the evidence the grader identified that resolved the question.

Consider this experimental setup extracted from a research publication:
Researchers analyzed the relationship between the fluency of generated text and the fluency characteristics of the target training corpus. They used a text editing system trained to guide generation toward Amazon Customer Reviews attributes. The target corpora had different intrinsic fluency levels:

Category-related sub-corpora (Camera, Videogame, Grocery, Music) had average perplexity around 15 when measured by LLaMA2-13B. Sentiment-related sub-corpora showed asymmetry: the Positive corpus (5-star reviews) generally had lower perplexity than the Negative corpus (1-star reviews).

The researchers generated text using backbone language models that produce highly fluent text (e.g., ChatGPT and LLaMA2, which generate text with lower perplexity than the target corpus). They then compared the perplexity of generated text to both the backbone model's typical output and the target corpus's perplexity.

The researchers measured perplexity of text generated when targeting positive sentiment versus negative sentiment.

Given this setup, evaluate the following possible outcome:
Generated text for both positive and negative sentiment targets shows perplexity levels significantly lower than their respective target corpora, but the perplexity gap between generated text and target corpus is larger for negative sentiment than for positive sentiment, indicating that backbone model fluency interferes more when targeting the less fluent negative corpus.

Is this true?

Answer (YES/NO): NO